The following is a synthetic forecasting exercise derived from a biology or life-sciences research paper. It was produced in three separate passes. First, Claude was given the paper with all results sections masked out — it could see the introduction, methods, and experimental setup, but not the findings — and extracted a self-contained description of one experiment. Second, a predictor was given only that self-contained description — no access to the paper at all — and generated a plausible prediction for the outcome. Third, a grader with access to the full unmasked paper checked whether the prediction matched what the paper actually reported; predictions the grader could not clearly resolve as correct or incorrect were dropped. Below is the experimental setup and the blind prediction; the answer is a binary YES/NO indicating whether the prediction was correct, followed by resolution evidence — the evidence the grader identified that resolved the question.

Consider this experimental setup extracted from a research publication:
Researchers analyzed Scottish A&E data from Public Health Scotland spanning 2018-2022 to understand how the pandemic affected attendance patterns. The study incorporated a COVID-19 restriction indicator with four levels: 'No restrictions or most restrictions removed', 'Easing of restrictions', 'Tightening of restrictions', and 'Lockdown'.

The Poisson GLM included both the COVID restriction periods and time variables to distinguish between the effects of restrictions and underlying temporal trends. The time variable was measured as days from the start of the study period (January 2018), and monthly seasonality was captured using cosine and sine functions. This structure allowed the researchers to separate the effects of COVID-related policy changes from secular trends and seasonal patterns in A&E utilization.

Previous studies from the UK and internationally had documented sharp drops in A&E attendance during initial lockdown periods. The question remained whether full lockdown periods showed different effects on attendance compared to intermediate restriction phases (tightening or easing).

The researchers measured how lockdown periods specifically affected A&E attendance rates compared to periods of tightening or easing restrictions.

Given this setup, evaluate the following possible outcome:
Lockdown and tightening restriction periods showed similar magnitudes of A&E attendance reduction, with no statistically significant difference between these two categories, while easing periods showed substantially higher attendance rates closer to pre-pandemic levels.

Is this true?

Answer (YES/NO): NO